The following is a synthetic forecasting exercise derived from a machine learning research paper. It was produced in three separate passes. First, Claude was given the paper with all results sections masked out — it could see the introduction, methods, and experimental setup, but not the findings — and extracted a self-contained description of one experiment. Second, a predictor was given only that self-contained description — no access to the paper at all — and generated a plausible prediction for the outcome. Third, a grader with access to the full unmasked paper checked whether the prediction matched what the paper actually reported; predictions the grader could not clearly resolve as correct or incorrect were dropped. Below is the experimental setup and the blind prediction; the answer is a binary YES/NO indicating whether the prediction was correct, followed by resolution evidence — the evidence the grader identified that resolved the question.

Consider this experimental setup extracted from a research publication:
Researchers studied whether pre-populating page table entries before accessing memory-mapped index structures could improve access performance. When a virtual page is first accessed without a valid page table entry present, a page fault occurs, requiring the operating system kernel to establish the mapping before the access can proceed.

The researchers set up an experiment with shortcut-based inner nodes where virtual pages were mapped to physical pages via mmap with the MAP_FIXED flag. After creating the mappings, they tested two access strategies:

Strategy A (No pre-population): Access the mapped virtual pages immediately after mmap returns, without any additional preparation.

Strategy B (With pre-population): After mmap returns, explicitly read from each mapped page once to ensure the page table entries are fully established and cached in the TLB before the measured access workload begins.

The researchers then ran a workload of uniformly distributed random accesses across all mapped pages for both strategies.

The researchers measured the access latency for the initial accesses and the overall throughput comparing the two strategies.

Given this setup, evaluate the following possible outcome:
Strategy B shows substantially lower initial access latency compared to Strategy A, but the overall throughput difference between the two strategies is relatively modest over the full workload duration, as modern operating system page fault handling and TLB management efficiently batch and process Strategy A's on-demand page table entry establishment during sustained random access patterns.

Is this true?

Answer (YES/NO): YES